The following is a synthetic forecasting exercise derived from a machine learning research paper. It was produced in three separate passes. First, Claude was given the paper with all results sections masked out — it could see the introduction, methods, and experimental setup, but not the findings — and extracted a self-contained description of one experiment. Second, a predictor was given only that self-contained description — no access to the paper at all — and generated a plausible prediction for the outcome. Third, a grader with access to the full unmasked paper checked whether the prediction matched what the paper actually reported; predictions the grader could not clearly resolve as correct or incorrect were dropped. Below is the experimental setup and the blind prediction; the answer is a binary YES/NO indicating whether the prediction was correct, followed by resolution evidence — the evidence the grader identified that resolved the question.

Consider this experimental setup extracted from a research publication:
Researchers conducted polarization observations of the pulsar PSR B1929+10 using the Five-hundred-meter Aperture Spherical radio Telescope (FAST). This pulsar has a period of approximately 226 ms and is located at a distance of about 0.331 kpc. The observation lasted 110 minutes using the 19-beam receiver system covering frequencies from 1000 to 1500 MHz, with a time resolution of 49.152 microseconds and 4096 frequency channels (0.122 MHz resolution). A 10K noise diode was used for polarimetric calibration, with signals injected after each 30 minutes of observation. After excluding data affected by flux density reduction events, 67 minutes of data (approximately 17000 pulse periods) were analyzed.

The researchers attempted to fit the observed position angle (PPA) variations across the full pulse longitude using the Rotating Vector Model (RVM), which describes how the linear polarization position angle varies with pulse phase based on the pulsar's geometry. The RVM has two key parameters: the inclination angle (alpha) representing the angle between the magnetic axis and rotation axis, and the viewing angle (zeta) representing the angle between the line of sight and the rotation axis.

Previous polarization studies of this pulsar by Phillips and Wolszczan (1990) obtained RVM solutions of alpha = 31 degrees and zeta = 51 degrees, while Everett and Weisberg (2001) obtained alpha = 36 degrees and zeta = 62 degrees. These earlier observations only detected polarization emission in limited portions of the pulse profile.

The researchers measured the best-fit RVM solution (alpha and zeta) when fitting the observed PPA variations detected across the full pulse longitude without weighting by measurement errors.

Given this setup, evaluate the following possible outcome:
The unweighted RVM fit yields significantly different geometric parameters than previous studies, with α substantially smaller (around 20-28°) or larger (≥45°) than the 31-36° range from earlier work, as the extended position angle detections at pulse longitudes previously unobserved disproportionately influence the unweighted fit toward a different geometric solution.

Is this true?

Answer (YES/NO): YES